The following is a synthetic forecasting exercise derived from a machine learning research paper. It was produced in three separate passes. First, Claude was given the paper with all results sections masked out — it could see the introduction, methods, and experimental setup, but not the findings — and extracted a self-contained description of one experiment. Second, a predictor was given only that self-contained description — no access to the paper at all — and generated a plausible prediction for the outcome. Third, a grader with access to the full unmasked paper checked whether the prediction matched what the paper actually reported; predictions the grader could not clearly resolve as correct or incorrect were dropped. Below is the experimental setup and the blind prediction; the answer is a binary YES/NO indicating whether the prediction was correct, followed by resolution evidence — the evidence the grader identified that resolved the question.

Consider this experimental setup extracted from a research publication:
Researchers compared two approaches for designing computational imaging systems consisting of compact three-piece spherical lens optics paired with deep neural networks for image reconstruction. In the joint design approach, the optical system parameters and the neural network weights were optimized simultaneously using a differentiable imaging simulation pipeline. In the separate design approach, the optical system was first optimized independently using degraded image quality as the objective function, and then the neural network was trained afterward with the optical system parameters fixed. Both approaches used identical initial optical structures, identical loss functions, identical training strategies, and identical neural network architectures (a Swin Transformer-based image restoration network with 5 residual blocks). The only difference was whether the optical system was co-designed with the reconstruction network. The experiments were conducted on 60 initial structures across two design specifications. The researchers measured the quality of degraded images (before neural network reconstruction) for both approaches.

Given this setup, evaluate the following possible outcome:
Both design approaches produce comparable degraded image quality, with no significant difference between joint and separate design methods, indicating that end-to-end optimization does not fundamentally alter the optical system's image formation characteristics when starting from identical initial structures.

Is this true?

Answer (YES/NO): NO